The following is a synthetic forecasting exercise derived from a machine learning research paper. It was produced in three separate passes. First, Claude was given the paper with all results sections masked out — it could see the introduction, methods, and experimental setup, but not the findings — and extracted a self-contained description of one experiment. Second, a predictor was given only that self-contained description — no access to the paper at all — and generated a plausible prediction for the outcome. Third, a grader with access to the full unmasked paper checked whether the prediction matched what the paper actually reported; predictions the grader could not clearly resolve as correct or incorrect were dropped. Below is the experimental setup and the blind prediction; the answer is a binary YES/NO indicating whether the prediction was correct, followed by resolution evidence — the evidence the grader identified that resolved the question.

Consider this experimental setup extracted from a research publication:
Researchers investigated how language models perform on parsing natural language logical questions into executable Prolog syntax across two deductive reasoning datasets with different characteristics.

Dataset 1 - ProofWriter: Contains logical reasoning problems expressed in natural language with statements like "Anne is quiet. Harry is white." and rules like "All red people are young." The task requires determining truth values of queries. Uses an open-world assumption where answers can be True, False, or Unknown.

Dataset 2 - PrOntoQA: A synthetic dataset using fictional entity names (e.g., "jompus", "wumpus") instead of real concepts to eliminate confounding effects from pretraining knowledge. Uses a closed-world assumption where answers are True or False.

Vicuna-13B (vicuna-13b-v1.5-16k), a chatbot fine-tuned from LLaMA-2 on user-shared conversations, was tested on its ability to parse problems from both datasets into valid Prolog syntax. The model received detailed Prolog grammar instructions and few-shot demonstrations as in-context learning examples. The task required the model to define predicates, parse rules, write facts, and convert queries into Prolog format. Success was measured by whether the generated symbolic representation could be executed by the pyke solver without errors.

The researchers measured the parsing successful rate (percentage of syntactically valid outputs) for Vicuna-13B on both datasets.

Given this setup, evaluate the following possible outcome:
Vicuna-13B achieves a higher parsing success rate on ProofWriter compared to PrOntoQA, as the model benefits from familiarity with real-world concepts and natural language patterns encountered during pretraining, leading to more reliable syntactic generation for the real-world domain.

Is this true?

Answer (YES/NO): NO